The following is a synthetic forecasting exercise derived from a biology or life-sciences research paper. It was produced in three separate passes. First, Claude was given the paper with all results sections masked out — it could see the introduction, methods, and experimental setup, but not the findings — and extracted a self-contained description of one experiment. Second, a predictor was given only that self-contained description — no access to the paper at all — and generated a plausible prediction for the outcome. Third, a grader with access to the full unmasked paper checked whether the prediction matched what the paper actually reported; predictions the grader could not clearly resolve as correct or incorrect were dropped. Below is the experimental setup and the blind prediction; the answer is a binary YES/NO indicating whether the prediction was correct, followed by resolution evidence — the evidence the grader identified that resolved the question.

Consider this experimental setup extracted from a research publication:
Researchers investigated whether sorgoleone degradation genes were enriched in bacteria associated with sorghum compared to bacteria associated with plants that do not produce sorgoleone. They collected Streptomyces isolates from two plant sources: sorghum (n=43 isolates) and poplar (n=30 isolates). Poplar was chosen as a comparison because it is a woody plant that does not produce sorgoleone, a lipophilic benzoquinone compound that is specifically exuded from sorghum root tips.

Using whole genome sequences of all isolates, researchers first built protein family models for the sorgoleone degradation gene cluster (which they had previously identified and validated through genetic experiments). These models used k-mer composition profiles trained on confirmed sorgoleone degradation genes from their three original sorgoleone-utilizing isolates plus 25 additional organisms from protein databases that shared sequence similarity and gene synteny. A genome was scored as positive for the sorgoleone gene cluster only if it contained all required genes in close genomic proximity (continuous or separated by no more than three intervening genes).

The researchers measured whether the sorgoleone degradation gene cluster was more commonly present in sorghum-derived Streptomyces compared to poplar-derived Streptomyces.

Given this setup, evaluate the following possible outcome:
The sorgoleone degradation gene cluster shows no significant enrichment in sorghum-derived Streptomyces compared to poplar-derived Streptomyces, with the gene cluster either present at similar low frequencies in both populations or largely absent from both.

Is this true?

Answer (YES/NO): NO